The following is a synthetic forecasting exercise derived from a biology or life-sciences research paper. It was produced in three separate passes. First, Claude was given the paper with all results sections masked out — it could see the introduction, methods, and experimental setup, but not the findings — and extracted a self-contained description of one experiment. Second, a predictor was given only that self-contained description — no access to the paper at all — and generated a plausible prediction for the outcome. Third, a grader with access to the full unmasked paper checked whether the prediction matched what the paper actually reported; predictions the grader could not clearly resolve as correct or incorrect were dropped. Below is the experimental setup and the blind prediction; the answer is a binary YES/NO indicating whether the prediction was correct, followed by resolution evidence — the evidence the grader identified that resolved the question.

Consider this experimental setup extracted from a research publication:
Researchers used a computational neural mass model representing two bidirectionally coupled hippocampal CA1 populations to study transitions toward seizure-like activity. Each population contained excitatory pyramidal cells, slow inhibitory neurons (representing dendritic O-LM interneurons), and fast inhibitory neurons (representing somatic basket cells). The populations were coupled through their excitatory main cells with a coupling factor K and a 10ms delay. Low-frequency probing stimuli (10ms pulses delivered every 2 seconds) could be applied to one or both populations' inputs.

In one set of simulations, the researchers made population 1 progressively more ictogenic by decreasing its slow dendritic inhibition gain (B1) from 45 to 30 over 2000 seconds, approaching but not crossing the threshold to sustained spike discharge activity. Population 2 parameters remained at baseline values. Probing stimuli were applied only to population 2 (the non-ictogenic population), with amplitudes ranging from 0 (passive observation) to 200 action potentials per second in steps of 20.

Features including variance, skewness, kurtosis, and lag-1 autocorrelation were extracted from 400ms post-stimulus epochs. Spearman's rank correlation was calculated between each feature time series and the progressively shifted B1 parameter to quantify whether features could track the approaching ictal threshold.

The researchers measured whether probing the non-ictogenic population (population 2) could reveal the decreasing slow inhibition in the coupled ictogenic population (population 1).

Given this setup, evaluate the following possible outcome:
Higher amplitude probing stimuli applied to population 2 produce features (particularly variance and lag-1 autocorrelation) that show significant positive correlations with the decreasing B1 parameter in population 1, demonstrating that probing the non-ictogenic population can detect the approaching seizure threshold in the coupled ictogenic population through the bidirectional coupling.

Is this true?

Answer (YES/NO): NO